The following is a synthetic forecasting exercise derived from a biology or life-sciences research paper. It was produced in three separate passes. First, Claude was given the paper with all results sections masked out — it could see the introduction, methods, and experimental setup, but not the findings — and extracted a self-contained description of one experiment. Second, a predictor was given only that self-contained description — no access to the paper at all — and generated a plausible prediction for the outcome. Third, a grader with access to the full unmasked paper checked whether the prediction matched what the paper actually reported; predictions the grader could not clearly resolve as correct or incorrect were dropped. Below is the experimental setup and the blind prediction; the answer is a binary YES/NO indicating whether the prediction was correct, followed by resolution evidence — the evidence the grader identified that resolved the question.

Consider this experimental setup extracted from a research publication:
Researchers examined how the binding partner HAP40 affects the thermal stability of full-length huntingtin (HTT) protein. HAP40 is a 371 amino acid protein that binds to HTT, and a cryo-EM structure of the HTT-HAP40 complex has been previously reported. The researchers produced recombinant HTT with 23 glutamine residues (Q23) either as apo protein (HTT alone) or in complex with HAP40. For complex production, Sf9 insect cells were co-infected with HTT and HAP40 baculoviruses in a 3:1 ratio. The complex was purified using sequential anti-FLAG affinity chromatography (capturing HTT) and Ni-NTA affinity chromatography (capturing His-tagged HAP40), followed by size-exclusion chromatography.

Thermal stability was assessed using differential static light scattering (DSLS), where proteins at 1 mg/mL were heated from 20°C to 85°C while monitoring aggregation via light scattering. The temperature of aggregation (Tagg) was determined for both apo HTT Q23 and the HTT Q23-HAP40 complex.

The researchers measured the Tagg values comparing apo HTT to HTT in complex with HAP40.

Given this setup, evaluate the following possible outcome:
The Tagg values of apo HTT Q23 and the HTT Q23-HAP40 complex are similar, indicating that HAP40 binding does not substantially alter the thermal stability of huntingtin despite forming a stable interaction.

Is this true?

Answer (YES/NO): YES